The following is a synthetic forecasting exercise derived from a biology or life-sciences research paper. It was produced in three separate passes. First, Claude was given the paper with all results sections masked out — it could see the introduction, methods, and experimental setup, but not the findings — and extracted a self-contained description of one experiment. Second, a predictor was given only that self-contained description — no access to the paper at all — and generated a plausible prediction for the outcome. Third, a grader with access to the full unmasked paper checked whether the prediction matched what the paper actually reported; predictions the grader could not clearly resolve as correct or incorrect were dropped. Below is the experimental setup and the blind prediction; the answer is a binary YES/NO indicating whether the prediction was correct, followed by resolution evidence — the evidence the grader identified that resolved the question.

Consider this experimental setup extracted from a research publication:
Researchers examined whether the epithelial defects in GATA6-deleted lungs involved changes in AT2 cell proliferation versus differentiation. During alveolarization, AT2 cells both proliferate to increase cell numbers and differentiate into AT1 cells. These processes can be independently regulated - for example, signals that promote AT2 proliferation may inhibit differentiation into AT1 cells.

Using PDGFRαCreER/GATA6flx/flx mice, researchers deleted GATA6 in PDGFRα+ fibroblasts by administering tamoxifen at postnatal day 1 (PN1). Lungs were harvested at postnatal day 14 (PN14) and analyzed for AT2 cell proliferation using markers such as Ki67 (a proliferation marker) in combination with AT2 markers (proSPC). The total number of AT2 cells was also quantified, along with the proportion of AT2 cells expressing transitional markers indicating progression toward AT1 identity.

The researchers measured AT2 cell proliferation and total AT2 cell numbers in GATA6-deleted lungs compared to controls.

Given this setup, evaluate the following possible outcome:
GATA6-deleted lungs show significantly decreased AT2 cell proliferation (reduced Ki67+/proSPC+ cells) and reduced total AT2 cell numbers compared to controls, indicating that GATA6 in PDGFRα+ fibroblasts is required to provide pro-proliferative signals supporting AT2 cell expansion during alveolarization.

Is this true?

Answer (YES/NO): NO